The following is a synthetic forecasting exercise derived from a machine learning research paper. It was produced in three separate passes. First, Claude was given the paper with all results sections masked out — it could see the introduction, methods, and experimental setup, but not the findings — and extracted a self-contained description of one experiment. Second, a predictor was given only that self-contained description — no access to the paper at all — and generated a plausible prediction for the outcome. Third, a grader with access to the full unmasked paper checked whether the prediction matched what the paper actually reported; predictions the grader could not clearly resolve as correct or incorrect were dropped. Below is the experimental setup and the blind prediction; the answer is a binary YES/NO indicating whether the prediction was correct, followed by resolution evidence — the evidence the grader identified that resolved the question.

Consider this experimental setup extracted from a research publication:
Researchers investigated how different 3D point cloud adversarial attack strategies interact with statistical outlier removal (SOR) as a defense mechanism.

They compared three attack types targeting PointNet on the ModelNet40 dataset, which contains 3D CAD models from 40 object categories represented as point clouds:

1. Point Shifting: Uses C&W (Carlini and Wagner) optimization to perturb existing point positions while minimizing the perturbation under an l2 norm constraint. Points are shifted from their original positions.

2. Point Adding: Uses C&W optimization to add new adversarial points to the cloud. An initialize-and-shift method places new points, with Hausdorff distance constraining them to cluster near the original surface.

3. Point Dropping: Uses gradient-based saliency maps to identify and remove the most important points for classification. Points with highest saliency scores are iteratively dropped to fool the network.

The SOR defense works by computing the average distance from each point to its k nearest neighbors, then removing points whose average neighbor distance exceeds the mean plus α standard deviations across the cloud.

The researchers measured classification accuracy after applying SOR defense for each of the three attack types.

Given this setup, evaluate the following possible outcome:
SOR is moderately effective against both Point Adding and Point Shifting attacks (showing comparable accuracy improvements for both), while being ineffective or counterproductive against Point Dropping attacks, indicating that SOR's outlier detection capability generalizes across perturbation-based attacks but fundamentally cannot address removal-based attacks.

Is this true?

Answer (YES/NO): NO